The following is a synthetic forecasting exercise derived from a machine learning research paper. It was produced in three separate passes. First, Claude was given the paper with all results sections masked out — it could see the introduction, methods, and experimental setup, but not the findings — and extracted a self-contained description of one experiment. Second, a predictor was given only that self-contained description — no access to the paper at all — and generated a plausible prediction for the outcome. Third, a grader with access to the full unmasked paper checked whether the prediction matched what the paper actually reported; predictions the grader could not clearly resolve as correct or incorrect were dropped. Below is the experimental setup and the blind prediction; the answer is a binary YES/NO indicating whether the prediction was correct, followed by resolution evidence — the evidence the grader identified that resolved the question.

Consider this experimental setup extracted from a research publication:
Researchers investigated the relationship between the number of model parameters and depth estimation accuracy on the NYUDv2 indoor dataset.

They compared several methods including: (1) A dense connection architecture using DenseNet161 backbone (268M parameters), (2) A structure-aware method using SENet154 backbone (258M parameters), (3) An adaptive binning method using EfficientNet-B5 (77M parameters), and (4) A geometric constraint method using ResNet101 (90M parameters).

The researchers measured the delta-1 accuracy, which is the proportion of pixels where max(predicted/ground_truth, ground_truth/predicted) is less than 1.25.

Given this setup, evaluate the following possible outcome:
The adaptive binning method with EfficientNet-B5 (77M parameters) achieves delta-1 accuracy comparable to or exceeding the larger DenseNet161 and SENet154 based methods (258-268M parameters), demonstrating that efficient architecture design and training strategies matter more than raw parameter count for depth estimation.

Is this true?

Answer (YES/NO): YES